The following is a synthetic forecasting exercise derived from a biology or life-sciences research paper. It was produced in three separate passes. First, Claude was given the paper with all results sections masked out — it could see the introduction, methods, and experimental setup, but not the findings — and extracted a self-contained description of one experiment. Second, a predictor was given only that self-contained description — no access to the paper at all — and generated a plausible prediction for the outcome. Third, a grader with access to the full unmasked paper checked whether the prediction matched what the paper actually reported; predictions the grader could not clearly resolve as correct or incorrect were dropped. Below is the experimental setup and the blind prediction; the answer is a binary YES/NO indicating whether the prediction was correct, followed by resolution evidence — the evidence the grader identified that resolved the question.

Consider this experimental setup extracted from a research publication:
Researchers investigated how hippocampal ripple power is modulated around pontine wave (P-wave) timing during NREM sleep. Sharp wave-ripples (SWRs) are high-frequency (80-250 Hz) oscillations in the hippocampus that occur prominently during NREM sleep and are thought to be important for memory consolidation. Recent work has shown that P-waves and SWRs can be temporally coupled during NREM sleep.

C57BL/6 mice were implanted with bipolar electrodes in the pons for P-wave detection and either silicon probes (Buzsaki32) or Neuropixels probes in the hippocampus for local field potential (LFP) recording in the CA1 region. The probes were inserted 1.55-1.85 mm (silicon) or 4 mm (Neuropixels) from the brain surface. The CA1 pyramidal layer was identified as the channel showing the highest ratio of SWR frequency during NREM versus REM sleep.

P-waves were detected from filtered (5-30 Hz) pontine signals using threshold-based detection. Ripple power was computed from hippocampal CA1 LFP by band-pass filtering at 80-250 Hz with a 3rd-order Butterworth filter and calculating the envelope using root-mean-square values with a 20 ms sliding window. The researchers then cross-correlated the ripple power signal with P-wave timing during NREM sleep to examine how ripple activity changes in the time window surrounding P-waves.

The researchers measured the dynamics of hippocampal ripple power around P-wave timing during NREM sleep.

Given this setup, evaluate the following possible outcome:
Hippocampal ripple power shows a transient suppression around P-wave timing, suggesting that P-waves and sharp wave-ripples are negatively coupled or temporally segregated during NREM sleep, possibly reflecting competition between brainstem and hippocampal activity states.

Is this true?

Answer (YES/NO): YES